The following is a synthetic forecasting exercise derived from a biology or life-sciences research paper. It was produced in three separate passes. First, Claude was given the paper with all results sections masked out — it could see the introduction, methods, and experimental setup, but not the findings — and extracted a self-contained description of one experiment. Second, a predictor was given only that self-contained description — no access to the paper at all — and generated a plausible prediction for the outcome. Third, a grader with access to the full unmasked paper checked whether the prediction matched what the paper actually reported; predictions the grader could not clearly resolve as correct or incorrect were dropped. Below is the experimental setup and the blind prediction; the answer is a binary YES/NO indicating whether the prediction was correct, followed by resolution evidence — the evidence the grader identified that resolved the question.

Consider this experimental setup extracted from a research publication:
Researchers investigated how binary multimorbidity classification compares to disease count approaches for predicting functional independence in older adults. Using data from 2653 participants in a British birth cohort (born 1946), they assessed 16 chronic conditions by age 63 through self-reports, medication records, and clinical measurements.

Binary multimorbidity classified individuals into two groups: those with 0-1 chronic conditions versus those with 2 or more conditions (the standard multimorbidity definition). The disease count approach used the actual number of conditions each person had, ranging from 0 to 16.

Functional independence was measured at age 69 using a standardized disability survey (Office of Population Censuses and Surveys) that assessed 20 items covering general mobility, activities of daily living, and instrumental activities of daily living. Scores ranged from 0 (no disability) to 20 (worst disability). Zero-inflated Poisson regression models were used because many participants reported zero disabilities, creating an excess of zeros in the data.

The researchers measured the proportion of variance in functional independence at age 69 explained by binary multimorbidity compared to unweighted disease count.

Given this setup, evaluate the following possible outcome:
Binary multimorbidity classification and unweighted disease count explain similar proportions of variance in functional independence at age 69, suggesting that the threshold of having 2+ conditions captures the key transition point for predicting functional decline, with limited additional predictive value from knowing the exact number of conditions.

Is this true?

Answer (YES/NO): NO